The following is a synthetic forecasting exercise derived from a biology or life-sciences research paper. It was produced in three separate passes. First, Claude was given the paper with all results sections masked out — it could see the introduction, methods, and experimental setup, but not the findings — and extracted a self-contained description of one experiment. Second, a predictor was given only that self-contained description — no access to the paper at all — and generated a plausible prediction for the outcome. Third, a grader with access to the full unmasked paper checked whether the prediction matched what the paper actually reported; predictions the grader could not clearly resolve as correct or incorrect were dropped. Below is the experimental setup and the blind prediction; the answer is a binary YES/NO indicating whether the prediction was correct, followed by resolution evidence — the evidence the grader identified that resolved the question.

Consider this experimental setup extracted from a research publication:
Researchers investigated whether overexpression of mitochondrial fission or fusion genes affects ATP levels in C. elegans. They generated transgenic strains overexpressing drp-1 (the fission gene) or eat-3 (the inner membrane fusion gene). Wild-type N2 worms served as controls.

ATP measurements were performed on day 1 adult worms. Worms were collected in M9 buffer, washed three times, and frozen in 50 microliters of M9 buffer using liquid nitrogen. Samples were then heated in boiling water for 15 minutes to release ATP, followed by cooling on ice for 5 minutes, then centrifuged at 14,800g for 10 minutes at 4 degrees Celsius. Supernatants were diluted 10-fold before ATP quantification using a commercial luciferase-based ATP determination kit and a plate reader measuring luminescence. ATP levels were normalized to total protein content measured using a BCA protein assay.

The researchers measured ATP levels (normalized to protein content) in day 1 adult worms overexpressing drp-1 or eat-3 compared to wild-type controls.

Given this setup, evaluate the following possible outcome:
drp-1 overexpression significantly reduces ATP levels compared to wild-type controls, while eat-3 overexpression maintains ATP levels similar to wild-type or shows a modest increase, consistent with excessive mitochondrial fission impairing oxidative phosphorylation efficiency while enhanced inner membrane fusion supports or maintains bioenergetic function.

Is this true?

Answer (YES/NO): NO